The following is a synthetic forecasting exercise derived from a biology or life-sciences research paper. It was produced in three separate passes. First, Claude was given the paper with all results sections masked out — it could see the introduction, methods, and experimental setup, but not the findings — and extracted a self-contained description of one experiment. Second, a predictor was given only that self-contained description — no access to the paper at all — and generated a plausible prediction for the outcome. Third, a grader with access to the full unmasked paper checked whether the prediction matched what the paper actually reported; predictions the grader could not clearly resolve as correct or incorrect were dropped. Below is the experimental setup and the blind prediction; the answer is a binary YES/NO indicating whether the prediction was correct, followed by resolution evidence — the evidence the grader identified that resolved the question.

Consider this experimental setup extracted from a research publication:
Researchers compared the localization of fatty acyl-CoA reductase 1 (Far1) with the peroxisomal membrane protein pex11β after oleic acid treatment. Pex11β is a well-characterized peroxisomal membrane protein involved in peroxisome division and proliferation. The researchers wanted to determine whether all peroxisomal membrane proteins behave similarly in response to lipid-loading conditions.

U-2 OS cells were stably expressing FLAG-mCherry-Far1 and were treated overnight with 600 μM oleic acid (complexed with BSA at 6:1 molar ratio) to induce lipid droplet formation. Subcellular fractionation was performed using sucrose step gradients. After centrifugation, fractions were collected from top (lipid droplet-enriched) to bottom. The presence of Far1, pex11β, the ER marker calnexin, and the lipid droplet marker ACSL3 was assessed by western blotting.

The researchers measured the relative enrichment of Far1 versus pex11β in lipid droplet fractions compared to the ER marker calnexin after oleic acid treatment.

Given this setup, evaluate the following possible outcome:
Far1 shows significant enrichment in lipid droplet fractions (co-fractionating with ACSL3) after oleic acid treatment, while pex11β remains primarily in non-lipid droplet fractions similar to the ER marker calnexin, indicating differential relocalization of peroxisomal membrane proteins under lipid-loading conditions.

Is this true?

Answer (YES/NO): NO